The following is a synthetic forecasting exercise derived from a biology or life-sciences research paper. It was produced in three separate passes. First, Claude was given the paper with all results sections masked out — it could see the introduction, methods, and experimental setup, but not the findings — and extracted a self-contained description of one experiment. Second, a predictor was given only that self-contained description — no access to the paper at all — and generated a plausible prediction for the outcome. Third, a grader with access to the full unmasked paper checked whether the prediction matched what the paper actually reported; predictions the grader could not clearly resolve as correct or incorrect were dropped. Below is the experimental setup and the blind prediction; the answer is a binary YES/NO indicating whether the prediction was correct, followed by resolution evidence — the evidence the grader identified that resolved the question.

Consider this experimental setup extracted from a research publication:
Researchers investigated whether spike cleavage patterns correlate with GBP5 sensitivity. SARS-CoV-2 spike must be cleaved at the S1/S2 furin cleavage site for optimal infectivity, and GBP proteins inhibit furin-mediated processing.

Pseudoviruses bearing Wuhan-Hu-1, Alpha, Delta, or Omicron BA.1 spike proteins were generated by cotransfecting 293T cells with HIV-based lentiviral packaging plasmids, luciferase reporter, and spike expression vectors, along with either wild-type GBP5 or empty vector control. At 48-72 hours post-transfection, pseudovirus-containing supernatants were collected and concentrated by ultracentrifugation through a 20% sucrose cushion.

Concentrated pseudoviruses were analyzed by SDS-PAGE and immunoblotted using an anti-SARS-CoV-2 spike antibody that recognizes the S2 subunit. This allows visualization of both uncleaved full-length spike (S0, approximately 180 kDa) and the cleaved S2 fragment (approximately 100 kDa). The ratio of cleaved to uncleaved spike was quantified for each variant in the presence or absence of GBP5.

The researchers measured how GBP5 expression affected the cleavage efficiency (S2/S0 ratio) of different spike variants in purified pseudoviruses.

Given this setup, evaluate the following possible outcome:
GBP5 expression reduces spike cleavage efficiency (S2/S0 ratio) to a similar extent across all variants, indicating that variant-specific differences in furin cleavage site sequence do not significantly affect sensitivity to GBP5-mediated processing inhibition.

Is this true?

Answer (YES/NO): YES